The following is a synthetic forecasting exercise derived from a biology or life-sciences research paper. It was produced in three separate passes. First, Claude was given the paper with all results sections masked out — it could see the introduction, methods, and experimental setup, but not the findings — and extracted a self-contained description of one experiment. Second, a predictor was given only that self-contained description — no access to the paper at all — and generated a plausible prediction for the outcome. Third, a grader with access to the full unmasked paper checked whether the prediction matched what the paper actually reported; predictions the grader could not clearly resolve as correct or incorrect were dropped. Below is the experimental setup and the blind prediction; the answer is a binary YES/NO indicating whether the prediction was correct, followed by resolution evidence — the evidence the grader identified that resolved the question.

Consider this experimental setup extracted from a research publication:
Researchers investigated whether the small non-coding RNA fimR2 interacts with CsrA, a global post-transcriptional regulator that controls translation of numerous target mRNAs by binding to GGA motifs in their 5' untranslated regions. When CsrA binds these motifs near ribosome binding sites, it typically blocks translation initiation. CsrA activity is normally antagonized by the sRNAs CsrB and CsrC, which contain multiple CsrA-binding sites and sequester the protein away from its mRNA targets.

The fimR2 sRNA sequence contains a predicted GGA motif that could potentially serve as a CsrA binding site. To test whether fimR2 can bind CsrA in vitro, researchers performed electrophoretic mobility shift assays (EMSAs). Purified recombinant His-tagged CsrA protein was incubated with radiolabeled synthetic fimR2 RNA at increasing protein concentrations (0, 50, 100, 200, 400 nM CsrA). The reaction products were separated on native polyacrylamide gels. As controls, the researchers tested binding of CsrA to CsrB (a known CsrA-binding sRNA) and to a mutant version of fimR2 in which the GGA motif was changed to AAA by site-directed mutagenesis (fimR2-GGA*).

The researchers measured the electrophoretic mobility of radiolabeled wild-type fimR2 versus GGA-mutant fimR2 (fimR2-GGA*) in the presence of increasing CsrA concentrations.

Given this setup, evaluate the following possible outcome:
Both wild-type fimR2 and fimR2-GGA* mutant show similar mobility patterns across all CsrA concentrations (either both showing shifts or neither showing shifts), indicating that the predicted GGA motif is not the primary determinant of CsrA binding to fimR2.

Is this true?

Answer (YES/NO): NO